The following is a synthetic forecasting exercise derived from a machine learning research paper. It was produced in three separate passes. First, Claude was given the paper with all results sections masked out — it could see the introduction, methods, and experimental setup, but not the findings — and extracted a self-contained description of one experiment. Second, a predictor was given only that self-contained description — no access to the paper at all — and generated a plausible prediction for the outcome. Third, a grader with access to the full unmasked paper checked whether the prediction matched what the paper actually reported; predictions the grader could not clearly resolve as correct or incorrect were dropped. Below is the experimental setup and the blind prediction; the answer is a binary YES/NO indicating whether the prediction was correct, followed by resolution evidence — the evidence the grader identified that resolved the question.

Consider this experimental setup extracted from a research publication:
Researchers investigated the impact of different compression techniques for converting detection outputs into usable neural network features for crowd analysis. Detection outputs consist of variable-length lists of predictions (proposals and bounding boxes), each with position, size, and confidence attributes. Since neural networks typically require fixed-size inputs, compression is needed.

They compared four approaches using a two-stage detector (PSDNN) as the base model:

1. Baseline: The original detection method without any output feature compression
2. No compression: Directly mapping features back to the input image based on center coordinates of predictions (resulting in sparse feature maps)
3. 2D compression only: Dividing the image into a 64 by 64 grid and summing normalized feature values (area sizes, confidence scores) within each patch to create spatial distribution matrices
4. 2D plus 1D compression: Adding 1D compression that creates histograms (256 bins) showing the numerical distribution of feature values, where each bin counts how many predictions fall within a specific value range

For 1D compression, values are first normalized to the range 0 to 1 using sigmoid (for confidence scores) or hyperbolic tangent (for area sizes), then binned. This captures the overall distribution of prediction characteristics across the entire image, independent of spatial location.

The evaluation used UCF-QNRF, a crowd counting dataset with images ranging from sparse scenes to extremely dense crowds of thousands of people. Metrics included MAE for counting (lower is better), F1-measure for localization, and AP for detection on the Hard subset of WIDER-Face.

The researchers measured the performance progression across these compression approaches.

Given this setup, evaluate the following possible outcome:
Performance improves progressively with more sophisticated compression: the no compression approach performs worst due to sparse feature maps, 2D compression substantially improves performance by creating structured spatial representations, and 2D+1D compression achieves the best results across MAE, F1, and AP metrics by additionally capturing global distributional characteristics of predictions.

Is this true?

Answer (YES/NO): YES